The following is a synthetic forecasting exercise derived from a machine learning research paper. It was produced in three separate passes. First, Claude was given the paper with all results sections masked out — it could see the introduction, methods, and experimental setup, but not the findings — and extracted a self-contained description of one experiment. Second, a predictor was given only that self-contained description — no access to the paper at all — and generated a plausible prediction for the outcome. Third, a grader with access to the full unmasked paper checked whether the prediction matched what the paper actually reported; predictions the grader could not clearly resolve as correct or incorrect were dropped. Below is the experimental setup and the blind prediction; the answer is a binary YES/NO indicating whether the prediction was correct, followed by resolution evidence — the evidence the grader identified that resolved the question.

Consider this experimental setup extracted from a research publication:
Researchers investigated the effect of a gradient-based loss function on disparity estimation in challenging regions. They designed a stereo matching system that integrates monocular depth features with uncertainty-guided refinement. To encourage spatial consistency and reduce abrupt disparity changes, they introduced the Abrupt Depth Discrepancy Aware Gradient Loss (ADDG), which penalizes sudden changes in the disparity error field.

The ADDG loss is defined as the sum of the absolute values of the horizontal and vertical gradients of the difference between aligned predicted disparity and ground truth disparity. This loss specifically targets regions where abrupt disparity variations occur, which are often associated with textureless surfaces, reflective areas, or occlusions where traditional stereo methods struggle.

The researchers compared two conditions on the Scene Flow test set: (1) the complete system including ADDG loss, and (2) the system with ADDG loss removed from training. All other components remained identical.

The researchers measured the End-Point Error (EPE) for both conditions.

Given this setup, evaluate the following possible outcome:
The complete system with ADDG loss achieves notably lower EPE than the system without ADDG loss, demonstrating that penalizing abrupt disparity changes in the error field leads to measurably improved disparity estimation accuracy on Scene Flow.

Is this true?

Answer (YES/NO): NO